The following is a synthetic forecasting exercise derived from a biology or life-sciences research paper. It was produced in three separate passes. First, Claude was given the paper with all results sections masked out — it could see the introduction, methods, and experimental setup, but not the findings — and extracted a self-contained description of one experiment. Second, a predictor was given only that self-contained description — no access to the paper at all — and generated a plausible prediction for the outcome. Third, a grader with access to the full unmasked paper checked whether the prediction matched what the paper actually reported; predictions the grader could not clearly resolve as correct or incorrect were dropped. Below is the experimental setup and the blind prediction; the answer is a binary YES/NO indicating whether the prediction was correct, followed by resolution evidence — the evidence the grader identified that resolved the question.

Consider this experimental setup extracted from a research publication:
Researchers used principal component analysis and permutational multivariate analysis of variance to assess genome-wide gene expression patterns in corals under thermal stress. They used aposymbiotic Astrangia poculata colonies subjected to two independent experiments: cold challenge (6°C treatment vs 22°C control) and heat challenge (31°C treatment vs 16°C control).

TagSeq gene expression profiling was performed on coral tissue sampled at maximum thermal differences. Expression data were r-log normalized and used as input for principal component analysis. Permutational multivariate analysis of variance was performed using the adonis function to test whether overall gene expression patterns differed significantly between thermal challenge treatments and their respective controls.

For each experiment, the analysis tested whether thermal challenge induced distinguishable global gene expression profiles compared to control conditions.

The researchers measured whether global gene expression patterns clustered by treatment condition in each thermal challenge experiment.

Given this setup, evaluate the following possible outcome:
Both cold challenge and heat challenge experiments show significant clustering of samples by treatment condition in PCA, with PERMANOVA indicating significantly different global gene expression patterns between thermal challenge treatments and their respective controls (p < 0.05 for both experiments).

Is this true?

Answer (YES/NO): YES